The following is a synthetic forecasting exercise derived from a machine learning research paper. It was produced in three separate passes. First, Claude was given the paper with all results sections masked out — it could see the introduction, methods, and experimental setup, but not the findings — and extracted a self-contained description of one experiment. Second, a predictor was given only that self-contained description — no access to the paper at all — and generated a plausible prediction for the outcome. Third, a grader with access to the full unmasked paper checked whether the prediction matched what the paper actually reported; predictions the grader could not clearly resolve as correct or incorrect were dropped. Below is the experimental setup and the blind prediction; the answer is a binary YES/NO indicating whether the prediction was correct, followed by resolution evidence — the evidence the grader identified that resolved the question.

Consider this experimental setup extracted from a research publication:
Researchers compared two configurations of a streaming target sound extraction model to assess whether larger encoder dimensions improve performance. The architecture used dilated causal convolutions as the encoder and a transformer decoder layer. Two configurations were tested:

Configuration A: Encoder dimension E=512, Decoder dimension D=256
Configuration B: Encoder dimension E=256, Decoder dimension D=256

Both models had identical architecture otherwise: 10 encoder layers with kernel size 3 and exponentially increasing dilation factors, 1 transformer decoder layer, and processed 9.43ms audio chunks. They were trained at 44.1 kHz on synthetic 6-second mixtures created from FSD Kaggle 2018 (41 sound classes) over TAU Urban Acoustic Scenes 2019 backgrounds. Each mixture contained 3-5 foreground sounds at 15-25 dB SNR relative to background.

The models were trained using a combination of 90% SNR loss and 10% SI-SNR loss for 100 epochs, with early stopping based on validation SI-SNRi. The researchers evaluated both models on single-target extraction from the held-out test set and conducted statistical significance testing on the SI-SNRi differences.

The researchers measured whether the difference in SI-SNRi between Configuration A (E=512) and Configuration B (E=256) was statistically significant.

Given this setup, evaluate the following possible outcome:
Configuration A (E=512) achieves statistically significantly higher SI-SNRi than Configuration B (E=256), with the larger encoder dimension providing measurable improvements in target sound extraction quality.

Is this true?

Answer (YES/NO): NO